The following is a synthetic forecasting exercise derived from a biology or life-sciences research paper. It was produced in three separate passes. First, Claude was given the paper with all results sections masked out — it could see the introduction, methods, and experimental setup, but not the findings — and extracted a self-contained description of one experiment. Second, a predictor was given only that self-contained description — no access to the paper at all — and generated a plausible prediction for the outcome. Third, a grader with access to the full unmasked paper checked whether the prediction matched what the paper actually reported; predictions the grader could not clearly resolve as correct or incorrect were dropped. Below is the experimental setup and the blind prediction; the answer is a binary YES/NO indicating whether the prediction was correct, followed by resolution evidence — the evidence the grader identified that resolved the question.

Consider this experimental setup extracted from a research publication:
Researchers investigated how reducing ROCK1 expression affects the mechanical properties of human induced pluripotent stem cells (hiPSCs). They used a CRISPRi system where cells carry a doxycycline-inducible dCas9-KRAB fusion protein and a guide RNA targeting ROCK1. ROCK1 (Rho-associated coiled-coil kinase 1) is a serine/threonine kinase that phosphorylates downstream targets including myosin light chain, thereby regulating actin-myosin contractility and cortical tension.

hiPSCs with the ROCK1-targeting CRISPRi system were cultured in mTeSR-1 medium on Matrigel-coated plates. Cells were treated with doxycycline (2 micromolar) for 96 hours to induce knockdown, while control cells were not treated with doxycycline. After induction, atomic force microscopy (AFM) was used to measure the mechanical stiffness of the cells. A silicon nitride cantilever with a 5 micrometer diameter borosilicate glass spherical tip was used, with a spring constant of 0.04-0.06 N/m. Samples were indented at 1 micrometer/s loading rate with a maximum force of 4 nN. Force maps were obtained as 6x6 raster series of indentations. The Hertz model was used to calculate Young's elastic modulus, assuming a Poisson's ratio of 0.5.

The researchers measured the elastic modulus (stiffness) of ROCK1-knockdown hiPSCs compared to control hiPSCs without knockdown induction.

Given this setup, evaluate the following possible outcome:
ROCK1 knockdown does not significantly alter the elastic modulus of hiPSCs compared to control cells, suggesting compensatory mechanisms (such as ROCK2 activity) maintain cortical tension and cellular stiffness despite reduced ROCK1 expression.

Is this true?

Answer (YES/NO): NO